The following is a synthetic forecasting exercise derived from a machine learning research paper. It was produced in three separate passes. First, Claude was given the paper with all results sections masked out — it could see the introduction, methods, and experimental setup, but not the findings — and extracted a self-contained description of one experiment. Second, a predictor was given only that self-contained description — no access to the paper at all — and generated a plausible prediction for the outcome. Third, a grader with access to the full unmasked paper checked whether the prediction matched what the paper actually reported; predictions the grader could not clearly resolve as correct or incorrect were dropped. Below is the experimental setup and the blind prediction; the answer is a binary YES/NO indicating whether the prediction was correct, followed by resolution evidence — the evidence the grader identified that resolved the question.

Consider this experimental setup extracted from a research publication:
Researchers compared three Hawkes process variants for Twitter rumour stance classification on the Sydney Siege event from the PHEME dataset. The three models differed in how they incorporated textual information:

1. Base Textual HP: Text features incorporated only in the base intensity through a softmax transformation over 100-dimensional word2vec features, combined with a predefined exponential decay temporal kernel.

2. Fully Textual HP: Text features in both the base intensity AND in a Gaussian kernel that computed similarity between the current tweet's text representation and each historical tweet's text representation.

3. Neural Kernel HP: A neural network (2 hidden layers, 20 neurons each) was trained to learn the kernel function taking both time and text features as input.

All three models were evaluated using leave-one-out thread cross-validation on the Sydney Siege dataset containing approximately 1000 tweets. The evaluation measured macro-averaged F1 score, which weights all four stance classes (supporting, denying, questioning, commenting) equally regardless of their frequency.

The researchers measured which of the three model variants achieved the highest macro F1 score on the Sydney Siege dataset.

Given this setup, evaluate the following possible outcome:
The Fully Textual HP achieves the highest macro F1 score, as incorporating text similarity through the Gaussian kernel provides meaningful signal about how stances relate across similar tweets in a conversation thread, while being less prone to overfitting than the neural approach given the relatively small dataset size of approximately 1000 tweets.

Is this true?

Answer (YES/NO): NO